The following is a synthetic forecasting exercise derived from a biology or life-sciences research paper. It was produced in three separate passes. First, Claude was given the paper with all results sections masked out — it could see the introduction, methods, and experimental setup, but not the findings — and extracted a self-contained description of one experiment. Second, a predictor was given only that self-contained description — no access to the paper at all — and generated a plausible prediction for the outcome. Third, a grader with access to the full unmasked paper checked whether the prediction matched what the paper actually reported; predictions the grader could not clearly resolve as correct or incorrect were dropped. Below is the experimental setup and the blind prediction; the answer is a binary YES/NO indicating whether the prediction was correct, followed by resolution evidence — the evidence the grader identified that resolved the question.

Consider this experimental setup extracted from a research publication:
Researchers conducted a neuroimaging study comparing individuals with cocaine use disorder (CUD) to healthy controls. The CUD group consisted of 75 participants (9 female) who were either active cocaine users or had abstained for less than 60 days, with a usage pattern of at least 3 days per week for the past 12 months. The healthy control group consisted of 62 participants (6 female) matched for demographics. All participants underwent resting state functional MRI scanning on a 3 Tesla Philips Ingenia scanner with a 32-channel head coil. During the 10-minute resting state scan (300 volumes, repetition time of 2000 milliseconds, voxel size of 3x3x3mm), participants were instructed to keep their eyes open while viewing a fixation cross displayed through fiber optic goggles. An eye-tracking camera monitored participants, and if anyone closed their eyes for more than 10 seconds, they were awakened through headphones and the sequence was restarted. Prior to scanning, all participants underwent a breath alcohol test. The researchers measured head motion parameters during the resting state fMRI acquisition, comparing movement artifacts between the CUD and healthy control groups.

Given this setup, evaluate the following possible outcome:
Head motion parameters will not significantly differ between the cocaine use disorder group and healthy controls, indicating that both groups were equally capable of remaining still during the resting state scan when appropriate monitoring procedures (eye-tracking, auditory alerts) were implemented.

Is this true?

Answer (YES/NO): NO